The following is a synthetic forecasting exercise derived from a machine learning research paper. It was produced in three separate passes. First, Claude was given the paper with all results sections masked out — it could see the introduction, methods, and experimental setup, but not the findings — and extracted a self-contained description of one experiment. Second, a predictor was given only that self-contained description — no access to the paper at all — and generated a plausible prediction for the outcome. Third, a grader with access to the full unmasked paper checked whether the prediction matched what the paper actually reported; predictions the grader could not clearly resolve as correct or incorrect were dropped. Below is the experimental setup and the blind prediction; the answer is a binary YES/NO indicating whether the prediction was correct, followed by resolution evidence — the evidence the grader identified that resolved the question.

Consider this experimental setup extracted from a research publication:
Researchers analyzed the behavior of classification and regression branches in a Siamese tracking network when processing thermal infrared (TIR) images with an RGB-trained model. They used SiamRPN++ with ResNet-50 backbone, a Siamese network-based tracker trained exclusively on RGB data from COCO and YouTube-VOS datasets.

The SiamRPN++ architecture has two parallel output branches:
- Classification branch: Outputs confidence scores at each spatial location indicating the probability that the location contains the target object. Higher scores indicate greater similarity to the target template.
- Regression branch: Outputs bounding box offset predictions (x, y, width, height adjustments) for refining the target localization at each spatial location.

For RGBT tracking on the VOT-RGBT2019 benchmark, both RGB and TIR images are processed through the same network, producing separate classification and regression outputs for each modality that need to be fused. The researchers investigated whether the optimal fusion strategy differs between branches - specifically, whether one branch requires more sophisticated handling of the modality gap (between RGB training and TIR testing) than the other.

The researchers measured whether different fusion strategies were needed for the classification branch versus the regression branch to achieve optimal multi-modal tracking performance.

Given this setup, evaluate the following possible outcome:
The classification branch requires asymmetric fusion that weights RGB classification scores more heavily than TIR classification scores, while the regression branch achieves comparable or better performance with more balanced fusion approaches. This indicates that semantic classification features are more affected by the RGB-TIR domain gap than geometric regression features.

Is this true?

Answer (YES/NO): NO